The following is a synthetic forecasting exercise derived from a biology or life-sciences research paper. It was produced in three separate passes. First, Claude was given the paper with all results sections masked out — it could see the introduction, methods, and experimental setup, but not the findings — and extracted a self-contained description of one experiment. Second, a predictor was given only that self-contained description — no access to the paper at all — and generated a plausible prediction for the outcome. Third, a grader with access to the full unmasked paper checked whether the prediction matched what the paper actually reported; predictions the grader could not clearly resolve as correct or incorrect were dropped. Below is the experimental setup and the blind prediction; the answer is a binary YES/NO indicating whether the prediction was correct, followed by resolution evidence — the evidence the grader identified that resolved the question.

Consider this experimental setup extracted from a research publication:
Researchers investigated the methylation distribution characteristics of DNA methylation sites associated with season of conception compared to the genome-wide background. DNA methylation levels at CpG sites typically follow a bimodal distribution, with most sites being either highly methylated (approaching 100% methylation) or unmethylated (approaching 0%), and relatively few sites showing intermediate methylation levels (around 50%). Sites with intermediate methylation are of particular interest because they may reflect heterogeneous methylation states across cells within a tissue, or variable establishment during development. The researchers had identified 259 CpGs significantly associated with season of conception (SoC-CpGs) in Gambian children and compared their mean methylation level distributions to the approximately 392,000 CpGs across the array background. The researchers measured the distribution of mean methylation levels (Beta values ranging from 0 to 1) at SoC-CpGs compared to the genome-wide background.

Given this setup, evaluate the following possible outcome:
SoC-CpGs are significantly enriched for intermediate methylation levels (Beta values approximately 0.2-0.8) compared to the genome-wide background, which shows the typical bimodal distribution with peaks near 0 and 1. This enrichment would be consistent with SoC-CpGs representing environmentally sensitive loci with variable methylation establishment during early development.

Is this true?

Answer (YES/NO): YES